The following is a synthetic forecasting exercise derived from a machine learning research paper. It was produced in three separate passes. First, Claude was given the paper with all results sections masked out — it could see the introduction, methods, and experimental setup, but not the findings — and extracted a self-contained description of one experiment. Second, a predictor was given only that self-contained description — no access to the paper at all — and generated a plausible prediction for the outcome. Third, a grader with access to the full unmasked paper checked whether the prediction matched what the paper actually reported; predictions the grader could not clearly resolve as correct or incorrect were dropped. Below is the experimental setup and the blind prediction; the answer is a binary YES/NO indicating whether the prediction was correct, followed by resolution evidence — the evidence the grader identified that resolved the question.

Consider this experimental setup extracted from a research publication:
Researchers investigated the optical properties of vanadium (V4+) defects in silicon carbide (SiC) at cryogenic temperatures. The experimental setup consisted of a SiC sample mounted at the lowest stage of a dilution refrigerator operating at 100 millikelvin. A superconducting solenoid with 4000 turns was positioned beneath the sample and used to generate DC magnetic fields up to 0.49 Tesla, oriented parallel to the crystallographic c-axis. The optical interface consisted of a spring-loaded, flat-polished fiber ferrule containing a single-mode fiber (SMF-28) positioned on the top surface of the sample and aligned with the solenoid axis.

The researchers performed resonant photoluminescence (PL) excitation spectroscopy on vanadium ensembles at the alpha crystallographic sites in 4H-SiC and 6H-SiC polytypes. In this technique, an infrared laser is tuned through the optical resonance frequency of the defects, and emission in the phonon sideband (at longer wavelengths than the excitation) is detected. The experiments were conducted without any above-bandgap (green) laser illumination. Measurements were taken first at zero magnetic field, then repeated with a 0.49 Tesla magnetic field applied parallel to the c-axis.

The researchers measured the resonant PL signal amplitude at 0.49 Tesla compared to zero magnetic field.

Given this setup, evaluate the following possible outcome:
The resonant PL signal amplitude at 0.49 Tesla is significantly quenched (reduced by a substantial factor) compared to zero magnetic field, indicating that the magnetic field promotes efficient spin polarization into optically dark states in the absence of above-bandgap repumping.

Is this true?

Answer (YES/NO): YES